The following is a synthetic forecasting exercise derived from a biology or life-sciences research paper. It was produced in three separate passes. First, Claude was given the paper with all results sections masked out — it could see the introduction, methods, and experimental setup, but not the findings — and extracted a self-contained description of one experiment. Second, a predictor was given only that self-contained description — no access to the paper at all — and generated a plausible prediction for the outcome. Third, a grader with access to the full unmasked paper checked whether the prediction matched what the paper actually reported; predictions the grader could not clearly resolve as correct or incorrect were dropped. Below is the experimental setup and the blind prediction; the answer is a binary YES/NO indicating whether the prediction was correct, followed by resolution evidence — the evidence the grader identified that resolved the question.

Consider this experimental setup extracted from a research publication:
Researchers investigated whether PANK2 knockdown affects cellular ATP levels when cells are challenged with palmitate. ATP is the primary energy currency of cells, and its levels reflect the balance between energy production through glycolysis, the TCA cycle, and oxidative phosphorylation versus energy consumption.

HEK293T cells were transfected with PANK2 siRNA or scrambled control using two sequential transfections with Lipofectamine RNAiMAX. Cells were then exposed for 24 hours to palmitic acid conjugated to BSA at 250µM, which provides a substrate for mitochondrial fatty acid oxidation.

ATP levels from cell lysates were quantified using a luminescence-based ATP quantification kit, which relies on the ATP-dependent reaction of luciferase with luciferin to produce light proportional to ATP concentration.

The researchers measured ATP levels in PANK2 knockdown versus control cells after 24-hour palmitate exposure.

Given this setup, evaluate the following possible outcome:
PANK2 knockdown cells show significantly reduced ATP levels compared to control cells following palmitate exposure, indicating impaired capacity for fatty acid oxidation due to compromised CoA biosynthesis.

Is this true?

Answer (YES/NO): YES